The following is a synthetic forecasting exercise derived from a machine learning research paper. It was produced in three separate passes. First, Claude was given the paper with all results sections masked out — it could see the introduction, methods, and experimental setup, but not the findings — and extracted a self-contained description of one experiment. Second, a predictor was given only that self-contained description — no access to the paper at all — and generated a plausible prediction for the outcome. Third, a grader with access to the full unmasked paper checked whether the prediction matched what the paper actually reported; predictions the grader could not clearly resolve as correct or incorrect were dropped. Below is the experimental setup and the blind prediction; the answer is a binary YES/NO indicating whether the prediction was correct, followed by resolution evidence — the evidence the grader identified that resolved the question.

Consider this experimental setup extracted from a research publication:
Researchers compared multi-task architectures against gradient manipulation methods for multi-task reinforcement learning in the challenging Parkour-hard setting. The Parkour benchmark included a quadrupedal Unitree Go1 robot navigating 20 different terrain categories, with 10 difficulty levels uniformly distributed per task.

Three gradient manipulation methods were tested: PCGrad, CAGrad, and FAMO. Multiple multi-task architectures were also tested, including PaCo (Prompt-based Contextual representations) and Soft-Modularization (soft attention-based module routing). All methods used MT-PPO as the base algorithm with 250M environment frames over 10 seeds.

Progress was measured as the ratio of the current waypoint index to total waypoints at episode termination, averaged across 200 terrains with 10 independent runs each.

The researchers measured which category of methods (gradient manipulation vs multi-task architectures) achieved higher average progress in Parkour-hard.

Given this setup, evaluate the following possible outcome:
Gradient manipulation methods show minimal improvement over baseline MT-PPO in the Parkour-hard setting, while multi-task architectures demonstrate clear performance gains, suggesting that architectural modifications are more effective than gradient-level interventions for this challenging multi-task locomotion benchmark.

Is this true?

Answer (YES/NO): NO